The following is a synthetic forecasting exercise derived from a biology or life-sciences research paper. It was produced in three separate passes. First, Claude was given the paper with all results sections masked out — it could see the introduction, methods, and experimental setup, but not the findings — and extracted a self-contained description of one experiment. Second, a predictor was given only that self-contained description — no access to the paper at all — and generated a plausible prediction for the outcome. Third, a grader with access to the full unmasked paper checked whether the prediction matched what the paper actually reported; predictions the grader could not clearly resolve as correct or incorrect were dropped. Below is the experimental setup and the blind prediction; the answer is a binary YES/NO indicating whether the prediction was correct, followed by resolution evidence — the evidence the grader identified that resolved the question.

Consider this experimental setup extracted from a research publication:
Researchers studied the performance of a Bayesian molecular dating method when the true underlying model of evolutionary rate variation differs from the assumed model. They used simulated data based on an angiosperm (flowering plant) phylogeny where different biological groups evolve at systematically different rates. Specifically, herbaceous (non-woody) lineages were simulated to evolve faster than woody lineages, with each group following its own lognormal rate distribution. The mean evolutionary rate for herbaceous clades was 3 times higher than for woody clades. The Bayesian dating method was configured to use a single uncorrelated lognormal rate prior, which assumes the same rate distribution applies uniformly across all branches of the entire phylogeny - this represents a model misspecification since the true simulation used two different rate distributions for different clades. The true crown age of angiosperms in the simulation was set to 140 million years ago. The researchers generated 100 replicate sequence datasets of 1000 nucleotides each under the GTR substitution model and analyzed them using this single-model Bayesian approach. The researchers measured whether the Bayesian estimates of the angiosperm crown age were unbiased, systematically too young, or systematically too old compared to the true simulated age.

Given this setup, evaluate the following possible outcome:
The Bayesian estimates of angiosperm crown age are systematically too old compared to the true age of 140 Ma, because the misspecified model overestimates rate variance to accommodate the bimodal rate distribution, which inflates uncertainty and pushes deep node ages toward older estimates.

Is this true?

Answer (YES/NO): YES